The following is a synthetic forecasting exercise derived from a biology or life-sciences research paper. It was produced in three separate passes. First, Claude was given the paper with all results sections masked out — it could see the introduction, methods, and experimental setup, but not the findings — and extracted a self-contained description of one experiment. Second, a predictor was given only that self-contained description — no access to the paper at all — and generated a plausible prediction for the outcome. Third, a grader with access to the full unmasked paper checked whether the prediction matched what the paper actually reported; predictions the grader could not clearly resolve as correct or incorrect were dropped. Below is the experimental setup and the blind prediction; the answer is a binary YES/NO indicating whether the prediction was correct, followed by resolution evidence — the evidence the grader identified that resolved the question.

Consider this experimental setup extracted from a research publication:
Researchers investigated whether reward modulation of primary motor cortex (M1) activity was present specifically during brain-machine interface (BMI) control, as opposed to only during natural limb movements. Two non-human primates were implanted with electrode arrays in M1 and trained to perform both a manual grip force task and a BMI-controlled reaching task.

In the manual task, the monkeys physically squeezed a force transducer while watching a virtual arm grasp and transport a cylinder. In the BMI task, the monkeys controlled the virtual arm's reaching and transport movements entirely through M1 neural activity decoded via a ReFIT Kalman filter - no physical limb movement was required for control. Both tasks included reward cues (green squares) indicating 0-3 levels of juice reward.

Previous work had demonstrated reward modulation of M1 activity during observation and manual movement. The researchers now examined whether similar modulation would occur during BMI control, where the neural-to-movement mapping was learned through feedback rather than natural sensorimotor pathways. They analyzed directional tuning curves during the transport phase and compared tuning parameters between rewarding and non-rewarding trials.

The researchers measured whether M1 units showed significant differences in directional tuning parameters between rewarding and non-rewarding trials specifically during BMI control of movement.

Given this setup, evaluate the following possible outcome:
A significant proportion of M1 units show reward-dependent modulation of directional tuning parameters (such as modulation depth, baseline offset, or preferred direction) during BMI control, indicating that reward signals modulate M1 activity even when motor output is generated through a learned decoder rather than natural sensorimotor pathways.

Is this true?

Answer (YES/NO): YES